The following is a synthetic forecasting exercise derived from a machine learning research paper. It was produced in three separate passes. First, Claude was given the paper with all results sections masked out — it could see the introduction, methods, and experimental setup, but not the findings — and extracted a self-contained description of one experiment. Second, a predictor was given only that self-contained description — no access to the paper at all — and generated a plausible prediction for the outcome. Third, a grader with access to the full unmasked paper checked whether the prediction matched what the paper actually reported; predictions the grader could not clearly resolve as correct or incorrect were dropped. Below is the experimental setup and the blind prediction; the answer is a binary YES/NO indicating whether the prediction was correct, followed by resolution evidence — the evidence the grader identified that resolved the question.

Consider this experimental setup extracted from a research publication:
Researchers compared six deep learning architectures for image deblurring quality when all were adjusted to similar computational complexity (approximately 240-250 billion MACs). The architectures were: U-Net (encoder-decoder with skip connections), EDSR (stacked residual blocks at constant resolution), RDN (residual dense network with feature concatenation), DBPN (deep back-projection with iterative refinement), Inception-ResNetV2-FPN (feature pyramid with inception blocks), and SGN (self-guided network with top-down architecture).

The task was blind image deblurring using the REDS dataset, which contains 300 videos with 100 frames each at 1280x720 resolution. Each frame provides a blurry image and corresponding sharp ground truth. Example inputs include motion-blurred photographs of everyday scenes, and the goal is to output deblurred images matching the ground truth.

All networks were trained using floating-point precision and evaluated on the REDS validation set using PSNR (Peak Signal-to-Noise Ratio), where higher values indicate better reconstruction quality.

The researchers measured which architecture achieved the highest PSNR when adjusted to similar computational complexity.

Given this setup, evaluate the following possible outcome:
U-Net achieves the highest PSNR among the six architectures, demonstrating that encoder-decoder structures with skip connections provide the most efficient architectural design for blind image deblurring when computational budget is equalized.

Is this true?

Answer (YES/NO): YES